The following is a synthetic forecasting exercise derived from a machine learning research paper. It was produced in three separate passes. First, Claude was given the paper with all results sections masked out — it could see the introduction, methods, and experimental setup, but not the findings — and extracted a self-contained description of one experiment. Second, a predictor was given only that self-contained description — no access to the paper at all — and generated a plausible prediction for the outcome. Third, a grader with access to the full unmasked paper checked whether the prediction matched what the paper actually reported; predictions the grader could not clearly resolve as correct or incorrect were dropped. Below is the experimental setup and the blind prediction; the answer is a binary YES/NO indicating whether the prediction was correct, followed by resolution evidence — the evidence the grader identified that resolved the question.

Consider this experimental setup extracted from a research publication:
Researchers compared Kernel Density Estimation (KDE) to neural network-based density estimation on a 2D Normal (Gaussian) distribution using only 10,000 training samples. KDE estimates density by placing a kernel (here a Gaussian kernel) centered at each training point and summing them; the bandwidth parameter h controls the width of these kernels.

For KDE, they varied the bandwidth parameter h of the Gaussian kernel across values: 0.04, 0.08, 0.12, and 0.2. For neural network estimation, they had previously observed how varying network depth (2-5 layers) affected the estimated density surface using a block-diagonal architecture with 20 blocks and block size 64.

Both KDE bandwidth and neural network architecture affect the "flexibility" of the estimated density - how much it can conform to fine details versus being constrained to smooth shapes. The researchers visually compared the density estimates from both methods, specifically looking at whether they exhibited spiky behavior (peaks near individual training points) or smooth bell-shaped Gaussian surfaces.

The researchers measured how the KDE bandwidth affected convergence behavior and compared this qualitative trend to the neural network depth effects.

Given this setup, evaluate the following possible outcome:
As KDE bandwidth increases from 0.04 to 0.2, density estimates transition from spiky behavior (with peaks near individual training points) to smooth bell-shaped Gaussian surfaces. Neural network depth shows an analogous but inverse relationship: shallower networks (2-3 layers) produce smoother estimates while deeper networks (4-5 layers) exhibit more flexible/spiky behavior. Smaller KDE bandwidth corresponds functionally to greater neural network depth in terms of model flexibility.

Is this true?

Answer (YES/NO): YES